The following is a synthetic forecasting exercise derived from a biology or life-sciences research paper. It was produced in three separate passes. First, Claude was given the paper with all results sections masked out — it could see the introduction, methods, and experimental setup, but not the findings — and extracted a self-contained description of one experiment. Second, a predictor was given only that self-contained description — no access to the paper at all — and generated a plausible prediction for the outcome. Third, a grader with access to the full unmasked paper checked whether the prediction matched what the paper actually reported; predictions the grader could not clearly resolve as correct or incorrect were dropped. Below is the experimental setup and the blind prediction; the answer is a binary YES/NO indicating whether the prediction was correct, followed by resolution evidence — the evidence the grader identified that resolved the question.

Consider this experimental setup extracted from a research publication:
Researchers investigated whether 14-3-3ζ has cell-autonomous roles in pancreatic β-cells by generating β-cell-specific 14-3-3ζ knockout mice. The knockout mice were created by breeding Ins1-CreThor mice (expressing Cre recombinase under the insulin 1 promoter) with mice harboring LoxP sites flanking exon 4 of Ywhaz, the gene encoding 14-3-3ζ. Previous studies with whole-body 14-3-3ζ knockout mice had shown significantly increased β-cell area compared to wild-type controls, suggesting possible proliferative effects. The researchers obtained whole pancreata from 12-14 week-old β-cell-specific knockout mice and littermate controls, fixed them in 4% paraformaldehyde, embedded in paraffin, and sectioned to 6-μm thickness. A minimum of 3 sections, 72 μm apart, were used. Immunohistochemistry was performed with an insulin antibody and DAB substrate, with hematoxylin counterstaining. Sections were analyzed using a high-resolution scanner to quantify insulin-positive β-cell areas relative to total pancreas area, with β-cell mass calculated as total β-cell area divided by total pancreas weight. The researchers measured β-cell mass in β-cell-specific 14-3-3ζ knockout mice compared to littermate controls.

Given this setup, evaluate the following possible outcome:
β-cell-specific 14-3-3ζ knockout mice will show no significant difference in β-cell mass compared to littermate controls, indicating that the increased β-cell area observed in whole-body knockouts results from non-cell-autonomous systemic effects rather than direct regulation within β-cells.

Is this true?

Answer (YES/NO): YES